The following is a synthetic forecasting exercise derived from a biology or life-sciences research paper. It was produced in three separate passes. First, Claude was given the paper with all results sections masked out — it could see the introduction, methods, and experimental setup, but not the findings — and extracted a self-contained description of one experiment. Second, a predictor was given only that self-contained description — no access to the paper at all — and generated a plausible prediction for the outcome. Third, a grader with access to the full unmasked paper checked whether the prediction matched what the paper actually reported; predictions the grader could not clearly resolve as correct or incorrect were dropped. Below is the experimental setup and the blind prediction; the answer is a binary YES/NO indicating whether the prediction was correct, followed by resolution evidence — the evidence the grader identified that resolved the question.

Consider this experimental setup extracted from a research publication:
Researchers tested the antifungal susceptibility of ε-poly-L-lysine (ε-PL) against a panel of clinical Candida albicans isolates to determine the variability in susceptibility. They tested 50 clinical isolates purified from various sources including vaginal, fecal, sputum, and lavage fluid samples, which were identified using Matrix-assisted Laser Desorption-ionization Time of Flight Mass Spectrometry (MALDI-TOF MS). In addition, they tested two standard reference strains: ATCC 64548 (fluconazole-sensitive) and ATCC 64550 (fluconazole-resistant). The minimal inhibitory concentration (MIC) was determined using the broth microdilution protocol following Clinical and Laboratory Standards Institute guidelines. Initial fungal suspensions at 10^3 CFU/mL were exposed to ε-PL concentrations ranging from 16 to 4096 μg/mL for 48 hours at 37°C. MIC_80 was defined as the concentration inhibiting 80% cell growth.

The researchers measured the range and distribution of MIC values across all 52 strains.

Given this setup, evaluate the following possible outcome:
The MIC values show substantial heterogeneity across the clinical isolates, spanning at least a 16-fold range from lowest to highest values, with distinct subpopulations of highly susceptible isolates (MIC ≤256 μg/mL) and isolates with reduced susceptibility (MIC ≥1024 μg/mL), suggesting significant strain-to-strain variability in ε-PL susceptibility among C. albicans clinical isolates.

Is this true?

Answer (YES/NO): NO